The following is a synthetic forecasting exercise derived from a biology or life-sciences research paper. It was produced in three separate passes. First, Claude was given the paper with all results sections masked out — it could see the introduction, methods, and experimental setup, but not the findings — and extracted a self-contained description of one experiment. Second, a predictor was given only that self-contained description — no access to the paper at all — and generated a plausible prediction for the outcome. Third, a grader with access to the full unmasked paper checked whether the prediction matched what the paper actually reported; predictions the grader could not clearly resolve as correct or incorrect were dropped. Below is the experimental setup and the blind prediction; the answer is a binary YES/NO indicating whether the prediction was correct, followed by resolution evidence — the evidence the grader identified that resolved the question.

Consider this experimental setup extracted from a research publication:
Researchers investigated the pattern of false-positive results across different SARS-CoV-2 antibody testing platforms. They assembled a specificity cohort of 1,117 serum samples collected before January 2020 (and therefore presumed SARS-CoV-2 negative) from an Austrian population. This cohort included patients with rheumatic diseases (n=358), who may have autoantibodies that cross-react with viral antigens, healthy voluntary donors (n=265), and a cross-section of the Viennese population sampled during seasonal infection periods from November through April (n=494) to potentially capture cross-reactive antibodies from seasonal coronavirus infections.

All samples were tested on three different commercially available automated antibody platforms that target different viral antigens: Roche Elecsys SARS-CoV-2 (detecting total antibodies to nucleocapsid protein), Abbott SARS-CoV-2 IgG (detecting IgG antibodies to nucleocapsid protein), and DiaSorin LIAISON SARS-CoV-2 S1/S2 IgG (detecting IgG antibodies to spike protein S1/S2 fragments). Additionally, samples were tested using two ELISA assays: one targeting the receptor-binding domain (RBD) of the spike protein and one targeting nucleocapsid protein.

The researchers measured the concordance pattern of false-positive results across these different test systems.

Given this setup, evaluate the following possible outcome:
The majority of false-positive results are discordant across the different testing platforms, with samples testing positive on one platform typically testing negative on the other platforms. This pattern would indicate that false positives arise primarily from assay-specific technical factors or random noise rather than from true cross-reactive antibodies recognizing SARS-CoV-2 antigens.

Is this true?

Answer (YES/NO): YES